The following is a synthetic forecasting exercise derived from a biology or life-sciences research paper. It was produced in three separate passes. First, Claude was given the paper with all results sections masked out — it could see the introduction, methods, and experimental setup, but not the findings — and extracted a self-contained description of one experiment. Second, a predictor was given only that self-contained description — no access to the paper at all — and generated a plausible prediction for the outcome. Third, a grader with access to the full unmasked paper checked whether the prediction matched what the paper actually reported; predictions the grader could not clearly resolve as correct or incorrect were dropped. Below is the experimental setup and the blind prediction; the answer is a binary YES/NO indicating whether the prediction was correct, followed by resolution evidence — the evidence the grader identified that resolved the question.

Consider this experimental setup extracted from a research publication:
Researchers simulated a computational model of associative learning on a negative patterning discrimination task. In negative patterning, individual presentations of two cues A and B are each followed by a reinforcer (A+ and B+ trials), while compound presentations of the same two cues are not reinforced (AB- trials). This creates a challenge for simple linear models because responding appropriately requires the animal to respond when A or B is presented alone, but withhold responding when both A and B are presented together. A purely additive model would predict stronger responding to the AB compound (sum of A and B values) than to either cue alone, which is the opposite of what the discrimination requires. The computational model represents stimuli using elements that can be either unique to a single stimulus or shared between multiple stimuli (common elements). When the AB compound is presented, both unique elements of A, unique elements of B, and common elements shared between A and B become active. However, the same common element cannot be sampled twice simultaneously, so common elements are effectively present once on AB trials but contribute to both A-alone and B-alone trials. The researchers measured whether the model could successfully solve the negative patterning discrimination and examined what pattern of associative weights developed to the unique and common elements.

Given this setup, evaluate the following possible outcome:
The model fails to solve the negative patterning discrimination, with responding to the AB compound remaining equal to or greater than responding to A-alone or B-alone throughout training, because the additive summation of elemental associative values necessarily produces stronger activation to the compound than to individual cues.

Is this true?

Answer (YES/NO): NO